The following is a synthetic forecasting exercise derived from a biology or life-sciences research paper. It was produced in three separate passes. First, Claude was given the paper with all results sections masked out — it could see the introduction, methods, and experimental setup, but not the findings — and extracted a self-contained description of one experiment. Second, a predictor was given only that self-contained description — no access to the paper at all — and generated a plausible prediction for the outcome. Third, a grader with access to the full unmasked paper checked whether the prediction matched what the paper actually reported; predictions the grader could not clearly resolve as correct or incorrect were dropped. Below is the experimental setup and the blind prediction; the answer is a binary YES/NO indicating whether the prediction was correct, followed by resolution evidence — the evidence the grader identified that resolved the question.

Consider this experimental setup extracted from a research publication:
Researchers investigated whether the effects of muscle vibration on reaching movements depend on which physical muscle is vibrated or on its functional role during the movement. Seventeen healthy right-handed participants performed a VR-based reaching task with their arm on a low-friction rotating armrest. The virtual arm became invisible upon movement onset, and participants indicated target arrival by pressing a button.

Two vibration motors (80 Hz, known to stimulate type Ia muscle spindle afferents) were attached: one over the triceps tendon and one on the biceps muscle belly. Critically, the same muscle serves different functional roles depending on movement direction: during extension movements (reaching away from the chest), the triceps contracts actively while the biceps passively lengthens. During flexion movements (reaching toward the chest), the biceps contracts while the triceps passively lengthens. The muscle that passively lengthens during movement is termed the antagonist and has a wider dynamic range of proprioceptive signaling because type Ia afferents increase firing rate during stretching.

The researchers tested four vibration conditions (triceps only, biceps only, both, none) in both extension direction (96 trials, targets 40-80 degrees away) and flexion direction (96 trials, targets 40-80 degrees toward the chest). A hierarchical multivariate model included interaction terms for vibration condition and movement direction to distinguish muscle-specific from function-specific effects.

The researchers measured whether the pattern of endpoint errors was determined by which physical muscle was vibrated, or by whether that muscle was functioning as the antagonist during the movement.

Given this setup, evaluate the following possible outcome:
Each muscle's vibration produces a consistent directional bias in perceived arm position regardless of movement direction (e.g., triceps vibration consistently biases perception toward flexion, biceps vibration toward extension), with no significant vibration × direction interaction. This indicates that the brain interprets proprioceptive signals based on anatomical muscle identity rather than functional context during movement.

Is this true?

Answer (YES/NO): NO